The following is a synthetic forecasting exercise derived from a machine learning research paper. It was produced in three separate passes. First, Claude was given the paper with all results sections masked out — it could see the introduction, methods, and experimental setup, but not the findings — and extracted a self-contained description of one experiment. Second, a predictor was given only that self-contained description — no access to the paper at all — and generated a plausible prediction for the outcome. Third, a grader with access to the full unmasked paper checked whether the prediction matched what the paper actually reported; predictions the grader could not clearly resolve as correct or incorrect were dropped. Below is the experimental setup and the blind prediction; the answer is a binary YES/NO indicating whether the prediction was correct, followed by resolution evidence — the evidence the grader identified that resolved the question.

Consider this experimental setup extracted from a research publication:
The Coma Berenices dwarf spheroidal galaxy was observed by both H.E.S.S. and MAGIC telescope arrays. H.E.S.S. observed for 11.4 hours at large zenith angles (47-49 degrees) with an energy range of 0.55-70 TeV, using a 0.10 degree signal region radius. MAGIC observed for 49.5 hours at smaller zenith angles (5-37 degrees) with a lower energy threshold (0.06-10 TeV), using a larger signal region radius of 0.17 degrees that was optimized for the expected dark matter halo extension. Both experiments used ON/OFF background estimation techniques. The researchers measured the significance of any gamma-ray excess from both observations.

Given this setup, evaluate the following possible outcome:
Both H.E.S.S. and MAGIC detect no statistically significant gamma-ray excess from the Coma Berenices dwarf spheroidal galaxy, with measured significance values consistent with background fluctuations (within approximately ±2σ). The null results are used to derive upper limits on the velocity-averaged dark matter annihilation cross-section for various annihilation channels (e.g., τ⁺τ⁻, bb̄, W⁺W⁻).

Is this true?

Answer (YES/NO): YES